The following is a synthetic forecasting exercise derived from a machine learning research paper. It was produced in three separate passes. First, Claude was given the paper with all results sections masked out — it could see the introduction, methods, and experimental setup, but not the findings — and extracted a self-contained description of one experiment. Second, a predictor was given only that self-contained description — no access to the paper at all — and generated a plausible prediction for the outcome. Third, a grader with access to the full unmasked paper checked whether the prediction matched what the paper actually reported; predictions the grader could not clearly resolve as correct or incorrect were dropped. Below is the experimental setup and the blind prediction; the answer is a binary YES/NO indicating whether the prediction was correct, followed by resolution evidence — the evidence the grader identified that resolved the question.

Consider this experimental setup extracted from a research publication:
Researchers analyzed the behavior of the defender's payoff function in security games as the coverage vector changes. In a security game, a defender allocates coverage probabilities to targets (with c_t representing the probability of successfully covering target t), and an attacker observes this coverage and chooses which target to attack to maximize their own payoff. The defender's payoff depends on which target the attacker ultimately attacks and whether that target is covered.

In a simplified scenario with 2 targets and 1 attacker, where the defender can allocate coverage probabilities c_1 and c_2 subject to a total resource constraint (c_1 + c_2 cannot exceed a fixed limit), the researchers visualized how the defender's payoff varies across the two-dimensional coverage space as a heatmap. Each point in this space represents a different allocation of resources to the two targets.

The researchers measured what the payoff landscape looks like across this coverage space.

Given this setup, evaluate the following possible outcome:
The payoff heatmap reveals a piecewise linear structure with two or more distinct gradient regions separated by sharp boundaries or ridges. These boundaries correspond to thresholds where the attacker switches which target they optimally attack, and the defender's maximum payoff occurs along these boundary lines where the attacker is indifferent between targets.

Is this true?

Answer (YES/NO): NO